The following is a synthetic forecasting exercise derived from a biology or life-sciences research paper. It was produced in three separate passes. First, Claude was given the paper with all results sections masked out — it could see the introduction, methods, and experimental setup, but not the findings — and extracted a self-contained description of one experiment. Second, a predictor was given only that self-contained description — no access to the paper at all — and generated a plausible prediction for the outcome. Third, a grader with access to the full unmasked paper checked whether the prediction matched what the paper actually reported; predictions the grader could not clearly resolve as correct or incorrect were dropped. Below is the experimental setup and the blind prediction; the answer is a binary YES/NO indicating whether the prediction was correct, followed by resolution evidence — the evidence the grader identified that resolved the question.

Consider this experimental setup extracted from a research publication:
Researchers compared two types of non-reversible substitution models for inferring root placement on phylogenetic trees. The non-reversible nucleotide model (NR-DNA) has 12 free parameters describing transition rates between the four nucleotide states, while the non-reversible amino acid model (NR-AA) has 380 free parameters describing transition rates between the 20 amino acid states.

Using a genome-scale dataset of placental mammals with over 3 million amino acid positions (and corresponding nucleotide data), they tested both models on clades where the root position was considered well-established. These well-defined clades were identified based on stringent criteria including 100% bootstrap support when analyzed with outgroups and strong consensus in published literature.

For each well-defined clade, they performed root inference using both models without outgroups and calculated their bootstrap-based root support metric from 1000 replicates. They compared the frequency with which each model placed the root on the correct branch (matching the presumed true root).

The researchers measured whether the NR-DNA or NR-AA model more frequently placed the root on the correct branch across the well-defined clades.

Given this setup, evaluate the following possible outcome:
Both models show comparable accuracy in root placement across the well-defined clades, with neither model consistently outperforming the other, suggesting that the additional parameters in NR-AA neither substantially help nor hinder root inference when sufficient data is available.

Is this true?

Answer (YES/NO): NO